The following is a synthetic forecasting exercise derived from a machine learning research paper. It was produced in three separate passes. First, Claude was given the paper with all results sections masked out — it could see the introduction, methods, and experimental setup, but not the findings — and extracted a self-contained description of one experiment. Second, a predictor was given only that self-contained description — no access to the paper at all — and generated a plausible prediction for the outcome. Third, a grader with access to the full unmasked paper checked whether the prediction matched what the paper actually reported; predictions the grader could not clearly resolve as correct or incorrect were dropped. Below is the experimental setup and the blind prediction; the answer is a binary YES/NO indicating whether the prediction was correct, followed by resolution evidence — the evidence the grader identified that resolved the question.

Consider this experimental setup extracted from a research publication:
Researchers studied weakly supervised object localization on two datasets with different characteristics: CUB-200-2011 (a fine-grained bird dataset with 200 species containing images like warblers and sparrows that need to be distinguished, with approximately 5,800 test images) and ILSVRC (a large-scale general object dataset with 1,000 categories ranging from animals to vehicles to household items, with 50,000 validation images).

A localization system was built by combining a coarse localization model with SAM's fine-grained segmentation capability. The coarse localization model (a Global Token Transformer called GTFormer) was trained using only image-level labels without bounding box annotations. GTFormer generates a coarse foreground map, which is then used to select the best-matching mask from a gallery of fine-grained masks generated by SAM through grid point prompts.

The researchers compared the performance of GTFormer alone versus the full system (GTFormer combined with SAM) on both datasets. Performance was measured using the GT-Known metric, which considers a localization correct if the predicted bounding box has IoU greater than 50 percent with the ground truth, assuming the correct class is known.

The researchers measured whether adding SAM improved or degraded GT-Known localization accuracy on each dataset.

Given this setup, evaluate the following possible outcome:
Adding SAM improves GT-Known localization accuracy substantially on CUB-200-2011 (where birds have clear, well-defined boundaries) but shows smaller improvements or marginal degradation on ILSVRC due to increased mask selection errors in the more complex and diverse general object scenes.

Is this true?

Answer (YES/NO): NO